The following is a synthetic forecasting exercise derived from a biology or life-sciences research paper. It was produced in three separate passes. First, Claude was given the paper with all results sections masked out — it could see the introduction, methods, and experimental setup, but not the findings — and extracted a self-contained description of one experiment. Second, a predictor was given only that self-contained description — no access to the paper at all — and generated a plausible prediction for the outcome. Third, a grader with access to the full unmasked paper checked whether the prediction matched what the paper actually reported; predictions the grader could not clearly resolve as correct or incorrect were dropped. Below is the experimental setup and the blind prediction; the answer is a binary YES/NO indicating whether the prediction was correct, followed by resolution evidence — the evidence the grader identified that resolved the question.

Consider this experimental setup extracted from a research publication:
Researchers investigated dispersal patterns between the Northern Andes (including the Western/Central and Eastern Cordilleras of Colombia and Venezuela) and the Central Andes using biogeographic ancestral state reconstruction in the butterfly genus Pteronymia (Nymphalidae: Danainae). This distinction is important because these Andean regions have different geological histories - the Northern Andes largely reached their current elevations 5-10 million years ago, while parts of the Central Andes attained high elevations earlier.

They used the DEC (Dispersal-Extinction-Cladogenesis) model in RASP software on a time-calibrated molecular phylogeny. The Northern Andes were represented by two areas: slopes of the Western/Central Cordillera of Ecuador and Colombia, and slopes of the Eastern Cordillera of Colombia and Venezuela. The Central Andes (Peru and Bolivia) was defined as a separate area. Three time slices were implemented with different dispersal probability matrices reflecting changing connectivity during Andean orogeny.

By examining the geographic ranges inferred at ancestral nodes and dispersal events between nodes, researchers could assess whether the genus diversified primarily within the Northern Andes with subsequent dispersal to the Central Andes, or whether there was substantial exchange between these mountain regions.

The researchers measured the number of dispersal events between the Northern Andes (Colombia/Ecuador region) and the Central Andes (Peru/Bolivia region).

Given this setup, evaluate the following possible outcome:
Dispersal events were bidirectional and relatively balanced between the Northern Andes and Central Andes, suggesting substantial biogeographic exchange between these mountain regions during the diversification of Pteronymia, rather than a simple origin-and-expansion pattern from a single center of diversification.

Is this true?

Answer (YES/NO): NO